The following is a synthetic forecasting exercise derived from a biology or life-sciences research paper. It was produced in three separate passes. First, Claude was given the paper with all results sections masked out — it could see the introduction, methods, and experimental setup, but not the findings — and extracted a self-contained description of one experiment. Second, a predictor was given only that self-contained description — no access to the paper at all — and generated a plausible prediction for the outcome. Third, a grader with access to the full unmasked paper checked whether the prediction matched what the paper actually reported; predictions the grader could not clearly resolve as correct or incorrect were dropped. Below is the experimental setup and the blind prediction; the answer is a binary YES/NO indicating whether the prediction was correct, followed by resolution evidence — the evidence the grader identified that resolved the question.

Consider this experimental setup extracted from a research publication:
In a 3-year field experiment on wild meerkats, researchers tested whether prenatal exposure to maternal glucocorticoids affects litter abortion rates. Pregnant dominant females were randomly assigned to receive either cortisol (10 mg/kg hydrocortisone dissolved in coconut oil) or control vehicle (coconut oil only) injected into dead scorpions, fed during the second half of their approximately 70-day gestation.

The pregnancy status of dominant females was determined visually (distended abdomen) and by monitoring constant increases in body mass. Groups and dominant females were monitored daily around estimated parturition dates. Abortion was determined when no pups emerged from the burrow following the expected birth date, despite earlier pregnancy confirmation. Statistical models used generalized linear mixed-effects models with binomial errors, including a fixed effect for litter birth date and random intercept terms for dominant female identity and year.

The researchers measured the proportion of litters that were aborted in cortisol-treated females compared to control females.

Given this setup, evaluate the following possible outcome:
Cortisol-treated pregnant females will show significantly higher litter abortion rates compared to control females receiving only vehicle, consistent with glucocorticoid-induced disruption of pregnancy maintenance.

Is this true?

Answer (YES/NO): NO